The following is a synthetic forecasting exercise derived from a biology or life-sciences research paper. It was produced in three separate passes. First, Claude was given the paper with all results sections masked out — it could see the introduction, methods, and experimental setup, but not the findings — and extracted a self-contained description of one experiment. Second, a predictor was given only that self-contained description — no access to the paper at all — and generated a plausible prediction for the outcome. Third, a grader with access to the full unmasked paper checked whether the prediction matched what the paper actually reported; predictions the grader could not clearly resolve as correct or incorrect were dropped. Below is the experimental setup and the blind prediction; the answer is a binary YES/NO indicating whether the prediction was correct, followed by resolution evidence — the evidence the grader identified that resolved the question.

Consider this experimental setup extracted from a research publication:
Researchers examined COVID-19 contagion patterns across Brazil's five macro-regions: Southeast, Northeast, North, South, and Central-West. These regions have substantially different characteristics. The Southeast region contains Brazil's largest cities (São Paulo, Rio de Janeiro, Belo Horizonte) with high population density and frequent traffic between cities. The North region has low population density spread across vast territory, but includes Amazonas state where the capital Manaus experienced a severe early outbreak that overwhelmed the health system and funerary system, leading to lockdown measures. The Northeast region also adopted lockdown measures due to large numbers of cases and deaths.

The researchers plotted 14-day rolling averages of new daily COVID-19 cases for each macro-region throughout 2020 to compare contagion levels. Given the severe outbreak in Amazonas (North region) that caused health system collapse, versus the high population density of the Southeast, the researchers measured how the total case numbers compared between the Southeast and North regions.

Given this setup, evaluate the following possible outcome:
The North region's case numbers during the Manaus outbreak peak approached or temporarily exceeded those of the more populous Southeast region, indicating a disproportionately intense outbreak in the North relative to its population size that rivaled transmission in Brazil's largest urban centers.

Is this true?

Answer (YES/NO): NO